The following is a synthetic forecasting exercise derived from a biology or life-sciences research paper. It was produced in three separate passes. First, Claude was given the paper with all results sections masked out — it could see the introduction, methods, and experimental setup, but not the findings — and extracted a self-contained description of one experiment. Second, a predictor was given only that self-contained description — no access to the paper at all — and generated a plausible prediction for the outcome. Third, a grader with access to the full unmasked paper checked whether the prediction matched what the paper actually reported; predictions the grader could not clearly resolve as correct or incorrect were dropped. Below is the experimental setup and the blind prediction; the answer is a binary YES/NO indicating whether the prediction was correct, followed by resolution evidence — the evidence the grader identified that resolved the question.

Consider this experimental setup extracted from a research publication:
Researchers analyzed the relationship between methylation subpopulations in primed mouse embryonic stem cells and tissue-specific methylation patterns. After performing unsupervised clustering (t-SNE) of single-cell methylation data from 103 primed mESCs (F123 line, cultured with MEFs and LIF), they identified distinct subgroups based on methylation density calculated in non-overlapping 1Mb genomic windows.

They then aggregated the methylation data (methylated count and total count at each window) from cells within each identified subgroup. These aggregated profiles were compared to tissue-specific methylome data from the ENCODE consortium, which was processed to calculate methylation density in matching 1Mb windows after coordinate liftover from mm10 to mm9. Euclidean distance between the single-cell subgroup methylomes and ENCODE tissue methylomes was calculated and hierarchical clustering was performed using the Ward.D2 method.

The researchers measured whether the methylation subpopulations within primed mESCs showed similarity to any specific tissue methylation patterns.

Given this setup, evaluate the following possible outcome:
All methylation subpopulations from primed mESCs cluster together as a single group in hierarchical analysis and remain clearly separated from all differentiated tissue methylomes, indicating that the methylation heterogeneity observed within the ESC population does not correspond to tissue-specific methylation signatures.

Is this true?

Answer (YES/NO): NO